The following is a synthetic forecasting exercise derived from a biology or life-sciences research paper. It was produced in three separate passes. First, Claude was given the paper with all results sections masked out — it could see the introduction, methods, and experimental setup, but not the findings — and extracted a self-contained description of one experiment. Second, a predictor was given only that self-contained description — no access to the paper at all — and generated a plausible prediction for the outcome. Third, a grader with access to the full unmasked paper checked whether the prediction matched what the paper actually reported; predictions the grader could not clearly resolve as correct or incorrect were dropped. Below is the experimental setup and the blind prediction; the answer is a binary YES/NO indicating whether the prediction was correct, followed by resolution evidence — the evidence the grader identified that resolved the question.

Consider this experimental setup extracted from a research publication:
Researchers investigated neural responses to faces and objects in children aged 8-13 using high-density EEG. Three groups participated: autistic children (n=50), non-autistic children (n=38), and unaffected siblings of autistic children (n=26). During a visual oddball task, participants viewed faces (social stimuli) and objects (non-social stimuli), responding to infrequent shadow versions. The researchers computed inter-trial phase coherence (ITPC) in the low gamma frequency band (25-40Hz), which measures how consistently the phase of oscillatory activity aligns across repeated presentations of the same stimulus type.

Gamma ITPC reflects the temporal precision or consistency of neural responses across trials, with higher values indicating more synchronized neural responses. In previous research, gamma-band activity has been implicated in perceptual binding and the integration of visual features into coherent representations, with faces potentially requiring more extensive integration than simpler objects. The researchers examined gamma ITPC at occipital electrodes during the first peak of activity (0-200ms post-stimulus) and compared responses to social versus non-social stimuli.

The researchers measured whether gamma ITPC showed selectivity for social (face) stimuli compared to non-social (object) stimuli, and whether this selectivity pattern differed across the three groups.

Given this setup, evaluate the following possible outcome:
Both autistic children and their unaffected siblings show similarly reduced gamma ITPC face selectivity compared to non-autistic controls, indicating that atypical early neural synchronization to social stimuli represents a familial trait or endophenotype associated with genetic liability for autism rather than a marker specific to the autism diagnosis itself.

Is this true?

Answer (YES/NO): NO